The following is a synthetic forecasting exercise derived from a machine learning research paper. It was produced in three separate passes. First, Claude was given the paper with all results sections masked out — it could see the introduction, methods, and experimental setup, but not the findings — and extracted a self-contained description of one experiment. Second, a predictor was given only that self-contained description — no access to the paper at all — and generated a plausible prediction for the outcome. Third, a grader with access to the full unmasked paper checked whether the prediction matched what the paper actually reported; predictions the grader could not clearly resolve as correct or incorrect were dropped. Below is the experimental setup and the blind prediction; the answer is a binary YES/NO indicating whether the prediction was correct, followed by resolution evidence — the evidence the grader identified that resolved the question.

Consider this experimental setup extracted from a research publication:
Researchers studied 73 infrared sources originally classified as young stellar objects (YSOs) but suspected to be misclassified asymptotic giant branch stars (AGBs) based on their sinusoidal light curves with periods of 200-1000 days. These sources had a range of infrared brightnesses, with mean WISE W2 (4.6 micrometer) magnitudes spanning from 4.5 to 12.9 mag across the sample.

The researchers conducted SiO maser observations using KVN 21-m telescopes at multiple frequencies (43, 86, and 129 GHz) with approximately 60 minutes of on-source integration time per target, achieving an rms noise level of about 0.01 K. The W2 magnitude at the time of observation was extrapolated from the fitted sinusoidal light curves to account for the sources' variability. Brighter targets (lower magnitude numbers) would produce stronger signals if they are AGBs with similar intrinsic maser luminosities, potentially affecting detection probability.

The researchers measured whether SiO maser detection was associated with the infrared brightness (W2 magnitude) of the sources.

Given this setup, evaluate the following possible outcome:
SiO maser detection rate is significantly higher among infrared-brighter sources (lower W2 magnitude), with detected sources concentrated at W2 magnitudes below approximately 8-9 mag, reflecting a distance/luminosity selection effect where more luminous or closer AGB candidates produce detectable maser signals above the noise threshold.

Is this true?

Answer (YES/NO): NO